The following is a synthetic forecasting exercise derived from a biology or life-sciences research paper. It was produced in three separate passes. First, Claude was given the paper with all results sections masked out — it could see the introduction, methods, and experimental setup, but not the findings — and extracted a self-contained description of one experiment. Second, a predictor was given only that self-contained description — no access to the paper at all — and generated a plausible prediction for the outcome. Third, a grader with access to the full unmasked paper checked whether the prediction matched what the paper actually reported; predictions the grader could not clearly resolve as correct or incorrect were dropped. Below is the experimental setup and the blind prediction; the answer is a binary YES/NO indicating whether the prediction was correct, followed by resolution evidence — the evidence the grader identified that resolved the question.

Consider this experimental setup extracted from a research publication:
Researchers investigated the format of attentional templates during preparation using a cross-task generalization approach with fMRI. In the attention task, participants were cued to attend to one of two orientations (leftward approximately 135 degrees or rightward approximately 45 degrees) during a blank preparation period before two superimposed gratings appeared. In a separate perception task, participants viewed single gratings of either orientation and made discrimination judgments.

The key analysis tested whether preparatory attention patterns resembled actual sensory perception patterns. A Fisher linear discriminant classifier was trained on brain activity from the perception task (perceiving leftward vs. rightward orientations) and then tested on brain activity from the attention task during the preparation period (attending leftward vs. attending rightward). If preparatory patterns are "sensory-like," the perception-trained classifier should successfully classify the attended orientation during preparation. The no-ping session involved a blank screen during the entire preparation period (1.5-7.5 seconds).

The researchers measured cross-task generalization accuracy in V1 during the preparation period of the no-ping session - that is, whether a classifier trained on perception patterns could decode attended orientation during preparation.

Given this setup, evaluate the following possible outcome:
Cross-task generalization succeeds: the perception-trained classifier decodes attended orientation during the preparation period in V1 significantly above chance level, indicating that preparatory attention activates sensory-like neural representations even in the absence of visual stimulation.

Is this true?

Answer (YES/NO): NO